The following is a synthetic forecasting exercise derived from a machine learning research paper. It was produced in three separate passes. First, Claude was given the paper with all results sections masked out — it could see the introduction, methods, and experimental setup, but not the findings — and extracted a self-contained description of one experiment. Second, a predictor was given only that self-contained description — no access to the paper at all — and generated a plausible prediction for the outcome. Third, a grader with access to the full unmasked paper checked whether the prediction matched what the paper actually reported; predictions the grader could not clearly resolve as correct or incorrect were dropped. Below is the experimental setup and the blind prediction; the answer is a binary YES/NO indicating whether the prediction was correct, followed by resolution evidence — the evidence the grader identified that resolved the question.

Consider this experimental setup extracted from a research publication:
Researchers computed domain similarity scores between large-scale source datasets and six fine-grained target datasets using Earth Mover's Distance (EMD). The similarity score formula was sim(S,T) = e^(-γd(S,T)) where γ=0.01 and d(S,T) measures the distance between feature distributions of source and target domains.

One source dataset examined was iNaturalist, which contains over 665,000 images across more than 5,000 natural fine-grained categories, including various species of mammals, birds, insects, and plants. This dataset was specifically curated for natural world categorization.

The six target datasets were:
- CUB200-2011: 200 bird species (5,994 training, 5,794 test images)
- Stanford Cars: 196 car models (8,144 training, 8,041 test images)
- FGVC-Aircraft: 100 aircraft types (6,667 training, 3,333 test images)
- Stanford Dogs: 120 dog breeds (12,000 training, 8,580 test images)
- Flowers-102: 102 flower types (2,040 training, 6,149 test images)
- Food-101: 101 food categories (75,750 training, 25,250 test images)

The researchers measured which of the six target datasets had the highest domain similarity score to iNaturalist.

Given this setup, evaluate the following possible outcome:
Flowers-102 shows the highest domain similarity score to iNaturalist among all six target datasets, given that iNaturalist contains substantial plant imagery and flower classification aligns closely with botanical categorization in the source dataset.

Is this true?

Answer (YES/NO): NO